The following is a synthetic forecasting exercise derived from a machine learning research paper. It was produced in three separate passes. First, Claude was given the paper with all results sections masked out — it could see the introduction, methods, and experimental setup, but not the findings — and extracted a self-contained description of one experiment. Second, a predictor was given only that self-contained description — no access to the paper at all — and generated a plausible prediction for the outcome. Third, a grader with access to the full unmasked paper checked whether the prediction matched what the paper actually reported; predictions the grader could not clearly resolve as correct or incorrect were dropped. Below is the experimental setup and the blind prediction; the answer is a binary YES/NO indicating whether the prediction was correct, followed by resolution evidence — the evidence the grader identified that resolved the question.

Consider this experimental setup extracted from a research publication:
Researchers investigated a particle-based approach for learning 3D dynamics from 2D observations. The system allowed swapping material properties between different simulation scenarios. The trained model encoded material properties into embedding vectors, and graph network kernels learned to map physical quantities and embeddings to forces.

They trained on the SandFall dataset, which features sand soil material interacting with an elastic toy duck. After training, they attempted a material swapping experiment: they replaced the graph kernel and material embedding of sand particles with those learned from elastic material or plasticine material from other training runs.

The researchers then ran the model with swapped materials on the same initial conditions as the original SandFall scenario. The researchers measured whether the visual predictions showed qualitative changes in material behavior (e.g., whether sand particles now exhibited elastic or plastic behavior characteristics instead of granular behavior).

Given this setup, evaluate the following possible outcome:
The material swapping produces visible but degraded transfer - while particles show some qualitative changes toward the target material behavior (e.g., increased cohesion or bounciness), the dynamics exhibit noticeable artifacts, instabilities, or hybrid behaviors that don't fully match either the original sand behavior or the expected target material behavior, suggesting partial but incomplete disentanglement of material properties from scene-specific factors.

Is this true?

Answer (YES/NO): NO